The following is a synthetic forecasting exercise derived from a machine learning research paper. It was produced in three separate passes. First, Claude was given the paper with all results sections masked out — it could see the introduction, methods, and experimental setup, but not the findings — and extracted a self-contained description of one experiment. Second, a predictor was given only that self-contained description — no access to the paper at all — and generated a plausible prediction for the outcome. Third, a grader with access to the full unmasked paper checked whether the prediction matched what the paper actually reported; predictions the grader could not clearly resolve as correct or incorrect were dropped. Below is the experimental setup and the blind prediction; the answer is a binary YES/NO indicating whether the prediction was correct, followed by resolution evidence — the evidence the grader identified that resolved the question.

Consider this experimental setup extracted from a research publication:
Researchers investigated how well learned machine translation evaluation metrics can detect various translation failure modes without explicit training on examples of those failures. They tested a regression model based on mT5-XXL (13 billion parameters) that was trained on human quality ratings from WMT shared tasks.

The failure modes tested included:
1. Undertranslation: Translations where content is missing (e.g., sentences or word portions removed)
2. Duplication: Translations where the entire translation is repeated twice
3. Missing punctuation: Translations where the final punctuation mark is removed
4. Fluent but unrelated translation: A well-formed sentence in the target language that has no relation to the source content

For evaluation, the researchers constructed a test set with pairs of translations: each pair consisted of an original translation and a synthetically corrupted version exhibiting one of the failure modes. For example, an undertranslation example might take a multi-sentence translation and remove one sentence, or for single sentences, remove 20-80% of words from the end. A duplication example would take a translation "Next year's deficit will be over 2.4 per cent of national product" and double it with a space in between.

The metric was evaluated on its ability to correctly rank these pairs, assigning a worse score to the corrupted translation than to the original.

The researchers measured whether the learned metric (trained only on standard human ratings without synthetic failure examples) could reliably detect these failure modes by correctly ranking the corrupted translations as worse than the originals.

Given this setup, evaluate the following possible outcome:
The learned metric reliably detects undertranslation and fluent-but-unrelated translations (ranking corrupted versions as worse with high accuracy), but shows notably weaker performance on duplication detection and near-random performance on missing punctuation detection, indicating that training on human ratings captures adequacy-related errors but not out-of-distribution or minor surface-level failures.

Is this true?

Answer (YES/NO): NO